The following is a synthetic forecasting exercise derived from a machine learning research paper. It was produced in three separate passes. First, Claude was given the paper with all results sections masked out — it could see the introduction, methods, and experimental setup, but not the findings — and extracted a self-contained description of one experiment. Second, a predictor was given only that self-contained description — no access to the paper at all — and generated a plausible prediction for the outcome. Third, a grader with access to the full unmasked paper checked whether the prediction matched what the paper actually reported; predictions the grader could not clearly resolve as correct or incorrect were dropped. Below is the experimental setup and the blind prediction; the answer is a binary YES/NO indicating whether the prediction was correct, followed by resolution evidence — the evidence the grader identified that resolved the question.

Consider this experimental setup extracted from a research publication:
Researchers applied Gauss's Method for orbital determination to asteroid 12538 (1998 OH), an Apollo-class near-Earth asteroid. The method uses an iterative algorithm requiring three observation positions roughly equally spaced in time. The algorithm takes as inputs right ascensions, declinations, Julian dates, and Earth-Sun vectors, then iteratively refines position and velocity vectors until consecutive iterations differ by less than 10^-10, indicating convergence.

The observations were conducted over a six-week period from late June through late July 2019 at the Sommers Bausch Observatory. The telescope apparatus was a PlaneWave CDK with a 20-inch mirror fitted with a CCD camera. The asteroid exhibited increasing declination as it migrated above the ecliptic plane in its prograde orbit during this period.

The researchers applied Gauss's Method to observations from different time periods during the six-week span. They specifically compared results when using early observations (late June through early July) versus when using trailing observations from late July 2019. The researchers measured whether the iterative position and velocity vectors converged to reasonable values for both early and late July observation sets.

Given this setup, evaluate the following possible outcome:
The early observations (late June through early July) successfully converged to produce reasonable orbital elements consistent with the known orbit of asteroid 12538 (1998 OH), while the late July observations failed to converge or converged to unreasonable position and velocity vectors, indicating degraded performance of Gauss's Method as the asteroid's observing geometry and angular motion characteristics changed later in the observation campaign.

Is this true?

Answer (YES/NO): YES